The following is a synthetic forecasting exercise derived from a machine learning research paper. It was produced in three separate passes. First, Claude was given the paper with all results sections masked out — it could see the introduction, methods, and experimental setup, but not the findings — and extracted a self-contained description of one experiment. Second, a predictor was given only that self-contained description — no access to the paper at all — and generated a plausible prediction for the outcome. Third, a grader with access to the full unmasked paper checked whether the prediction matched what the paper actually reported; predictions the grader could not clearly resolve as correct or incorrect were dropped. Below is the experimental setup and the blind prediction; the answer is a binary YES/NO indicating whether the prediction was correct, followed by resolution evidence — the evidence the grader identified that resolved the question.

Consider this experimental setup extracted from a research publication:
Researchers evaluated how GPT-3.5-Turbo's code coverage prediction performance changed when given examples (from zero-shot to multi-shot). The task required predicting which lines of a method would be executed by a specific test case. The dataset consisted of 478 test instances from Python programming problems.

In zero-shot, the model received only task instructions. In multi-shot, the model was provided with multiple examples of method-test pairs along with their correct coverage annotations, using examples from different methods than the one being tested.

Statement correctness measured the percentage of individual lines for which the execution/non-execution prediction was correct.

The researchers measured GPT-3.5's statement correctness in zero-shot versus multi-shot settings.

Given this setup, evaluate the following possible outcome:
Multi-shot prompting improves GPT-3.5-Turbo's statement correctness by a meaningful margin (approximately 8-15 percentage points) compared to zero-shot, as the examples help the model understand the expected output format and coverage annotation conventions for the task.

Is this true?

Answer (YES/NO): NO